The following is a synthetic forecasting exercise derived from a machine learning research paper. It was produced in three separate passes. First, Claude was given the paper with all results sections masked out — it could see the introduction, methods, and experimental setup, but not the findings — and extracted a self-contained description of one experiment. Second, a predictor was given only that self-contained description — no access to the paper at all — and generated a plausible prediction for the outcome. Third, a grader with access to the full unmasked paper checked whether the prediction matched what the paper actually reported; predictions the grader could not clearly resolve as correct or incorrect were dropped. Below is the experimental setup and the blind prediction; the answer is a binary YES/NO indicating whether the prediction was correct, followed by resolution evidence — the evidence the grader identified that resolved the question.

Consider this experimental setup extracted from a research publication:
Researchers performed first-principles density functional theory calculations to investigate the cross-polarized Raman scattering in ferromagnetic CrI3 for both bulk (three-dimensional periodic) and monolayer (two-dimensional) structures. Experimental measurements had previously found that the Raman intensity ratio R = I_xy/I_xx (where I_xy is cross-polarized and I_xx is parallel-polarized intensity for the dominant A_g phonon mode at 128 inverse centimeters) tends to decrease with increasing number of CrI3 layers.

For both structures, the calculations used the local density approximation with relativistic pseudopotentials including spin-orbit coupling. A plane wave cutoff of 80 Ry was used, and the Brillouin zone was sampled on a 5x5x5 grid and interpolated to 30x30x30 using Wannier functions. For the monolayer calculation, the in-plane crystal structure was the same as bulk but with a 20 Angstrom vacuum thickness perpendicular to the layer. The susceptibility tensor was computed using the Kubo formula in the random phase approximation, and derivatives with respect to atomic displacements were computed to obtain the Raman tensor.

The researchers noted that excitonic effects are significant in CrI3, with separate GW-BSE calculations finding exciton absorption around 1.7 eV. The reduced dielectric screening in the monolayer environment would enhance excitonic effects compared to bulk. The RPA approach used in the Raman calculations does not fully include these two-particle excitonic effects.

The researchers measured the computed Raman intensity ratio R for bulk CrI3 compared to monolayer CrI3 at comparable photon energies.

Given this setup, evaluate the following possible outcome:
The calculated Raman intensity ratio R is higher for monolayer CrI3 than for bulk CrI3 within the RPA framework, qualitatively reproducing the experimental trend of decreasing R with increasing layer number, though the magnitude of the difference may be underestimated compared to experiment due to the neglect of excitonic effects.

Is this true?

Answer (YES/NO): YES